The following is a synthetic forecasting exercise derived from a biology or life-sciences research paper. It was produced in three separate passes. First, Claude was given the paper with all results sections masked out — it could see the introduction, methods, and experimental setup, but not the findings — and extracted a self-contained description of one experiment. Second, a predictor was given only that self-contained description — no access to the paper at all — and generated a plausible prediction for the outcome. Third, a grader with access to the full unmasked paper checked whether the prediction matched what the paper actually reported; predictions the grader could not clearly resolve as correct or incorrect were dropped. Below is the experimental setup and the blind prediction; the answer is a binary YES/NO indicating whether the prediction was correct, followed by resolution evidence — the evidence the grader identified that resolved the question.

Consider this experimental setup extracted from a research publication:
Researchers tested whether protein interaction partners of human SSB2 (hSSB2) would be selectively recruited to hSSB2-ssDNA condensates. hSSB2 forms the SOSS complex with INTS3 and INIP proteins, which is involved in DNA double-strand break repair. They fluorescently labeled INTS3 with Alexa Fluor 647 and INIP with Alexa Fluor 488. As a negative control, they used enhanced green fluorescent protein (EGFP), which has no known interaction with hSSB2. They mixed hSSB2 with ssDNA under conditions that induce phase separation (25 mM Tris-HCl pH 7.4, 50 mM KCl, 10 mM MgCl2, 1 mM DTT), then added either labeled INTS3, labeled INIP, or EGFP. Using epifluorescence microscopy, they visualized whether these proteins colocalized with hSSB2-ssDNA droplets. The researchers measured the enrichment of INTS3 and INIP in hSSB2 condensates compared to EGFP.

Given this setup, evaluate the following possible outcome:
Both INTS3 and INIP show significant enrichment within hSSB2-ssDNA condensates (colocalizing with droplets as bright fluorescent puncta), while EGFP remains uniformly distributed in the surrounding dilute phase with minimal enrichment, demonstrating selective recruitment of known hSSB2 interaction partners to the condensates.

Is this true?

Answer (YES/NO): YES